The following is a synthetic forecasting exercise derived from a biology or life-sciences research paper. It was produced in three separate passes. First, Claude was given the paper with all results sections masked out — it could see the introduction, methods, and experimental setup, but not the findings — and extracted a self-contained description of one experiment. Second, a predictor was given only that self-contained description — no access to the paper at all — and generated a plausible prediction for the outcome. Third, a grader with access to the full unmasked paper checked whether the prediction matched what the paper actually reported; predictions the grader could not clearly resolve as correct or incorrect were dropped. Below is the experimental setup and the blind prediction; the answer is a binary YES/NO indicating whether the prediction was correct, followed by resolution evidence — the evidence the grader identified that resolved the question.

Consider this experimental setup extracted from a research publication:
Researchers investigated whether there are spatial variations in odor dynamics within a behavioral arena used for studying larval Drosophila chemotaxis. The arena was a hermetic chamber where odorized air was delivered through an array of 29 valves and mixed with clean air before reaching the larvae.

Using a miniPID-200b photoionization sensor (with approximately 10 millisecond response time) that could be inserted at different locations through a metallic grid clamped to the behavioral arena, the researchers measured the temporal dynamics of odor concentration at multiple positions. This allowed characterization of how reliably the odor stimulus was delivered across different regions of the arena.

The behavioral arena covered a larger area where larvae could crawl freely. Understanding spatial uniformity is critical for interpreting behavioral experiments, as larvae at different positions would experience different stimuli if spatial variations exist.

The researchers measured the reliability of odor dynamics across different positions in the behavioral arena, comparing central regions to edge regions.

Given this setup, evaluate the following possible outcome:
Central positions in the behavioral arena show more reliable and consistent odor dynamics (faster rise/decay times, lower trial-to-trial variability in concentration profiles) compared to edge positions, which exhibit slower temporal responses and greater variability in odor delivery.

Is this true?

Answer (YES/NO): YES